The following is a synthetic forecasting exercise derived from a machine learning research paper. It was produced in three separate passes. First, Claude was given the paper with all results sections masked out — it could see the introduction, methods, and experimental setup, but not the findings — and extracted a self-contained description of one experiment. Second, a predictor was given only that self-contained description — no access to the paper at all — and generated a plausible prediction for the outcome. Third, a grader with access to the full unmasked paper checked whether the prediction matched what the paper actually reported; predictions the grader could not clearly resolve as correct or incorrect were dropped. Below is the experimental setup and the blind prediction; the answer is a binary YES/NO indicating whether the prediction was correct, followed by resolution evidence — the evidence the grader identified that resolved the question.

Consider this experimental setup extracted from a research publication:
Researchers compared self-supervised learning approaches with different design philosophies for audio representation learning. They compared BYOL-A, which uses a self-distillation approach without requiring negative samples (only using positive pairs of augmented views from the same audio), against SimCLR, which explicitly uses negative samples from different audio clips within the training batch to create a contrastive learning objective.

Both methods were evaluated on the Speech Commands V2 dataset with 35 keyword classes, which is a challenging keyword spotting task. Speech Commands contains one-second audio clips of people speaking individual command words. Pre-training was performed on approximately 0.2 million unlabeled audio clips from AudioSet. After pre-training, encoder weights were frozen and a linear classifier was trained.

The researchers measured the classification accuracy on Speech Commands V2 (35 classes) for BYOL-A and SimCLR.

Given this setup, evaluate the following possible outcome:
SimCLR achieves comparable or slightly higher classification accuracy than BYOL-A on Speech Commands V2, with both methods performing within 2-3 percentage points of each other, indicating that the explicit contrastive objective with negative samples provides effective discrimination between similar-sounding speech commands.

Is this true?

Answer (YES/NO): NO